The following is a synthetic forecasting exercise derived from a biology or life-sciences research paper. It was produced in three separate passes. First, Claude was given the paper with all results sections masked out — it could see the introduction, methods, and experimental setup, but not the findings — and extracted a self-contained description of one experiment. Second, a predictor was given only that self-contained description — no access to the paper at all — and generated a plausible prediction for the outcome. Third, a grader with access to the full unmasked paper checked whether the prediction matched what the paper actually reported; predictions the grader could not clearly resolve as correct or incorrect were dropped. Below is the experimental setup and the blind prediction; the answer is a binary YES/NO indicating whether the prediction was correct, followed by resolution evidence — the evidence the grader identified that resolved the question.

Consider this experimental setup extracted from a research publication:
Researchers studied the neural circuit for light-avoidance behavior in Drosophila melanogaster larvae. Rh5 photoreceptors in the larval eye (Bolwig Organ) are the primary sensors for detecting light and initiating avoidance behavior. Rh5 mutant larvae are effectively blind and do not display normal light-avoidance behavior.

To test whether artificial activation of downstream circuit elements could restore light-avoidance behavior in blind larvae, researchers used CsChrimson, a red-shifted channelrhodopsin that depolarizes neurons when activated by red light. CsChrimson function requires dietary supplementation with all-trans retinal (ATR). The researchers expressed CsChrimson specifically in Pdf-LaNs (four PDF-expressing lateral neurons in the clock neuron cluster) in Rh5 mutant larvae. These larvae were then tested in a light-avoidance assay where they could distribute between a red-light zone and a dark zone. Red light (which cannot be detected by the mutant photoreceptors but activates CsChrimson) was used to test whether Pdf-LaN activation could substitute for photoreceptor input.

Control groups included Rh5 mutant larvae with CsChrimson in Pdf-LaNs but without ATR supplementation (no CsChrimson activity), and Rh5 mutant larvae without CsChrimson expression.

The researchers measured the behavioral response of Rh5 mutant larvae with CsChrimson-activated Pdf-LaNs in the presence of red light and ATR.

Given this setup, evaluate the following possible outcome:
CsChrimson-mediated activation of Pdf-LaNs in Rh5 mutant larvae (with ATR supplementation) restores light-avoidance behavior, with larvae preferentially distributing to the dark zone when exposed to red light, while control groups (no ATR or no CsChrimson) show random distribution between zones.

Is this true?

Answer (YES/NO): NO